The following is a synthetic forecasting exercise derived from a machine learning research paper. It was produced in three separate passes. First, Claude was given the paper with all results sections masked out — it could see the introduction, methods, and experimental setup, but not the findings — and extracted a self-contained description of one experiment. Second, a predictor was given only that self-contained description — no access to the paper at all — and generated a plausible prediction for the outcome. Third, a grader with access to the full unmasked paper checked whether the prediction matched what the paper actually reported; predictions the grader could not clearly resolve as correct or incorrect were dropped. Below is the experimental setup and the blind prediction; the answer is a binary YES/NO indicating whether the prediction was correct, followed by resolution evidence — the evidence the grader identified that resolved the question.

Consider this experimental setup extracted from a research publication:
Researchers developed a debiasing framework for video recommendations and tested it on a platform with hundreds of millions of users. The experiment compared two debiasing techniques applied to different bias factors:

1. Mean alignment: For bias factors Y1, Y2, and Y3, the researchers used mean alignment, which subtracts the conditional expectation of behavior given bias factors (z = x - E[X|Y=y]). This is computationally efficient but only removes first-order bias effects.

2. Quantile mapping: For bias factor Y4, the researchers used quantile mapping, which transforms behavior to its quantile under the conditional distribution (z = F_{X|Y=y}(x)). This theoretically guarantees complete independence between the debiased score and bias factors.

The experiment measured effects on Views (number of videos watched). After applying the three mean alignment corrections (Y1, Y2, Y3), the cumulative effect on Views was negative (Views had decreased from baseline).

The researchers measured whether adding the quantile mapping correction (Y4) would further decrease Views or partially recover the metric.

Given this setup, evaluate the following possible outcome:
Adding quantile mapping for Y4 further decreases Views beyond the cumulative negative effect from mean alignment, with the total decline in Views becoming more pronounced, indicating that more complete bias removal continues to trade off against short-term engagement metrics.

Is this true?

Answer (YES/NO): NO